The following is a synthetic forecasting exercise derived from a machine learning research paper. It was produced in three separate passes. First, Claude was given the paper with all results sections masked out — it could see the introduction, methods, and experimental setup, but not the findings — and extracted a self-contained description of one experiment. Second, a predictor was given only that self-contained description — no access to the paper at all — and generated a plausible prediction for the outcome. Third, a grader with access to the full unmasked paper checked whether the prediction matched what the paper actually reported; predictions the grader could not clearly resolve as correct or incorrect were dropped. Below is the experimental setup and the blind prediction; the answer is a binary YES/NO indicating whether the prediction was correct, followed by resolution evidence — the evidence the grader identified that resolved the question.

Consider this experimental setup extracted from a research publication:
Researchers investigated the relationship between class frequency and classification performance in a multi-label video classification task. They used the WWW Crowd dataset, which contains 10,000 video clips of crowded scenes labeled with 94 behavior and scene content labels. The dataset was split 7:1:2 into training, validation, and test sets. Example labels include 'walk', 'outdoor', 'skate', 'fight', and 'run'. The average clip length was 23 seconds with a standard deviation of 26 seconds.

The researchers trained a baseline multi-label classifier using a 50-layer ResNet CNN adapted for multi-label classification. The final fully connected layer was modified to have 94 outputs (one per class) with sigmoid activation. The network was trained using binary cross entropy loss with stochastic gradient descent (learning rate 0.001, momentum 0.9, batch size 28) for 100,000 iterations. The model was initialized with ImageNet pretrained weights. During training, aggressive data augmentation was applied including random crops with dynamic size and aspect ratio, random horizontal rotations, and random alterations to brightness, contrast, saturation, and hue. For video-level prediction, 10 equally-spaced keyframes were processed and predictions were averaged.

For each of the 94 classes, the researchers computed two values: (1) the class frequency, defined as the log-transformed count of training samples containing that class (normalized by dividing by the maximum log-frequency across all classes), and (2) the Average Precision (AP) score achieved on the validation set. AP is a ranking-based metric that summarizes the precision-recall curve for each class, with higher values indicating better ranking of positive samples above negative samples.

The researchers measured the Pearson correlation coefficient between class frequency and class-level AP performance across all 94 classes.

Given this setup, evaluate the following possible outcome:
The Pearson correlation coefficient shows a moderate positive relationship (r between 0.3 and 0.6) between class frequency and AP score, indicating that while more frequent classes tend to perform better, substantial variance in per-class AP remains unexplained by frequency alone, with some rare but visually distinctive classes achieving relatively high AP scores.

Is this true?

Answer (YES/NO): YES